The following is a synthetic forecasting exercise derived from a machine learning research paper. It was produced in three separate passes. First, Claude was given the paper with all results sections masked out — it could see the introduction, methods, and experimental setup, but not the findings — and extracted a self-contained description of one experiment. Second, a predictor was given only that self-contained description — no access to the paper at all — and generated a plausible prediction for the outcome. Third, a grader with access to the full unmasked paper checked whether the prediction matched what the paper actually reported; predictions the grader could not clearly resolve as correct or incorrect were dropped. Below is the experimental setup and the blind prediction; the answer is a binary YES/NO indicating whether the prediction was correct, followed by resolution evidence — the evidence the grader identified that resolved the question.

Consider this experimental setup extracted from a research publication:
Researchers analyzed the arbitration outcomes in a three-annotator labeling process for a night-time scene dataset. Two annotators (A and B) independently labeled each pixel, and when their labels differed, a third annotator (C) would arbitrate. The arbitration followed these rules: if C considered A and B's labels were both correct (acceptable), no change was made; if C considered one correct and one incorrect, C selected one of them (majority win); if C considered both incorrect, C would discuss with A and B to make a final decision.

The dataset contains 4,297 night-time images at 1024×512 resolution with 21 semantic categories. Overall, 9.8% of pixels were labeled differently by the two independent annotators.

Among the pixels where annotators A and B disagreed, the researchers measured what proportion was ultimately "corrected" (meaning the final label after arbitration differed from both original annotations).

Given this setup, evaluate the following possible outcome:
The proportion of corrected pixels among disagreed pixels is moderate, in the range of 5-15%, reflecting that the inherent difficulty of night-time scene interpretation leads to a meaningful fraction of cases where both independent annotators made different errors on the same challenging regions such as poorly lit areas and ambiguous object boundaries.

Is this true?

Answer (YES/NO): NO